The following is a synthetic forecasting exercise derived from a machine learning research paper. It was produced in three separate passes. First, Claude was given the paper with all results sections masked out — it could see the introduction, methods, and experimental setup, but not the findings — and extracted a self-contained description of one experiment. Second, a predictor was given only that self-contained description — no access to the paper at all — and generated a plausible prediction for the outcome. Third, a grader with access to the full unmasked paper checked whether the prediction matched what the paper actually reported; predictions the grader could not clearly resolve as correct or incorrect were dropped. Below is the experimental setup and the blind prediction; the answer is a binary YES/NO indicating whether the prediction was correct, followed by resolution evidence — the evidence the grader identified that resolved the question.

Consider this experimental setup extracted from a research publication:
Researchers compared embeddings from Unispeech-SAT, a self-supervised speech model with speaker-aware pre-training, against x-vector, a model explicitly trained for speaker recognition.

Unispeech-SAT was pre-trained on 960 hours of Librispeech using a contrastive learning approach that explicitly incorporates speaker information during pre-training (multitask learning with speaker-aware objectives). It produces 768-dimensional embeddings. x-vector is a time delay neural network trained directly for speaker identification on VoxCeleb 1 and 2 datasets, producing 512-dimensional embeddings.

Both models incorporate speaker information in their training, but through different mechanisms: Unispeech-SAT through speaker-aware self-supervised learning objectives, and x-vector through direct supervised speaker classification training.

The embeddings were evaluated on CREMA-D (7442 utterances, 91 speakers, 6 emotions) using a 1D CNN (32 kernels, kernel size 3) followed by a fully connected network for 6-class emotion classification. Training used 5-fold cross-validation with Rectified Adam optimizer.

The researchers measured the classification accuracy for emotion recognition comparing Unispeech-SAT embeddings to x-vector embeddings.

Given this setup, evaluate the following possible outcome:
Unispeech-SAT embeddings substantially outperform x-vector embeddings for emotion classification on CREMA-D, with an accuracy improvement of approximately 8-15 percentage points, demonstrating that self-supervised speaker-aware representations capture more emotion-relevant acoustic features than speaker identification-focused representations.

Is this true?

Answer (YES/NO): NO